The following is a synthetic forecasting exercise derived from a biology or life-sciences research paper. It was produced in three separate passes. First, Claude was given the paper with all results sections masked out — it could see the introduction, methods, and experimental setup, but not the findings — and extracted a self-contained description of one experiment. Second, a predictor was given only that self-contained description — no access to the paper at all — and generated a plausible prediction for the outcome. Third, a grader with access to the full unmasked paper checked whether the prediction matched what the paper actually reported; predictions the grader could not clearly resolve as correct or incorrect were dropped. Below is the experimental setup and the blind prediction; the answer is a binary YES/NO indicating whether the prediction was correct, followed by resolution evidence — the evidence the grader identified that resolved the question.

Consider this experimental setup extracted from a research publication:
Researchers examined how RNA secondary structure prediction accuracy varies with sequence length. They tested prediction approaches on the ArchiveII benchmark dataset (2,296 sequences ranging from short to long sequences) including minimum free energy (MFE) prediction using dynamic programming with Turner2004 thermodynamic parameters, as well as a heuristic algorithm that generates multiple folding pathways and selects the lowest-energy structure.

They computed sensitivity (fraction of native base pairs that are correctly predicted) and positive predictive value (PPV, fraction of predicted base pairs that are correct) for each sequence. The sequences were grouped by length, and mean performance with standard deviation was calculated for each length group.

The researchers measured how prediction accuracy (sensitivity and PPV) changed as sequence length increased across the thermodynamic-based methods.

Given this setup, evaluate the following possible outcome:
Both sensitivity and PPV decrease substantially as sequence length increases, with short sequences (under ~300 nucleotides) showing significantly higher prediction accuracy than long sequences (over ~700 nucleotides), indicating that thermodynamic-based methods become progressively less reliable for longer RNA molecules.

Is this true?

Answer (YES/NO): YES